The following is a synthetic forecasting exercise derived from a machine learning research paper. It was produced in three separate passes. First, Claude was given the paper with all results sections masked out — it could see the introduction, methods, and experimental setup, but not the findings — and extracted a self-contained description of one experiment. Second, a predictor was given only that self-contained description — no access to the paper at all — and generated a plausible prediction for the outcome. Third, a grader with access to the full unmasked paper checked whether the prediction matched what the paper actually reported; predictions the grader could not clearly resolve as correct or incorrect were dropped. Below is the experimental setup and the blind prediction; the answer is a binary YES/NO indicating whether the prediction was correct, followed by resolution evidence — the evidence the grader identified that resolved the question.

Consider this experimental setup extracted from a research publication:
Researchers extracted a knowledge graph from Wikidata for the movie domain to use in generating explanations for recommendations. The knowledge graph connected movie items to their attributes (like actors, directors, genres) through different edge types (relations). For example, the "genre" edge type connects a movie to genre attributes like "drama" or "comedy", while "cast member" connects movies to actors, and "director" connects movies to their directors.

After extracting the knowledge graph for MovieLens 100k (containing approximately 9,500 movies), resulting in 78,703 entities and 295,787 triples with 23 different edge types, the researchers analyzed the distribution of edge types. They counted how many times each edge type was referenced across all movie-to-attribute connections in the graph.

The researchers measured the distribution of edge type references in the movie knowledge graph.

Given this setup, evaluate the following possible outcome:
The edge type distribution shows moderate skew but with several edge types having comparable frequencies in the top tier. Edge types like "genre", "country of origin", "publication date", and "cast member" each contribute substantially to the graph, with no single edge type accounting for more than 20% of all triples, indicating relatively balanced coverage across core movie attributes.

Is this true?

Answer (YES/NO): NO